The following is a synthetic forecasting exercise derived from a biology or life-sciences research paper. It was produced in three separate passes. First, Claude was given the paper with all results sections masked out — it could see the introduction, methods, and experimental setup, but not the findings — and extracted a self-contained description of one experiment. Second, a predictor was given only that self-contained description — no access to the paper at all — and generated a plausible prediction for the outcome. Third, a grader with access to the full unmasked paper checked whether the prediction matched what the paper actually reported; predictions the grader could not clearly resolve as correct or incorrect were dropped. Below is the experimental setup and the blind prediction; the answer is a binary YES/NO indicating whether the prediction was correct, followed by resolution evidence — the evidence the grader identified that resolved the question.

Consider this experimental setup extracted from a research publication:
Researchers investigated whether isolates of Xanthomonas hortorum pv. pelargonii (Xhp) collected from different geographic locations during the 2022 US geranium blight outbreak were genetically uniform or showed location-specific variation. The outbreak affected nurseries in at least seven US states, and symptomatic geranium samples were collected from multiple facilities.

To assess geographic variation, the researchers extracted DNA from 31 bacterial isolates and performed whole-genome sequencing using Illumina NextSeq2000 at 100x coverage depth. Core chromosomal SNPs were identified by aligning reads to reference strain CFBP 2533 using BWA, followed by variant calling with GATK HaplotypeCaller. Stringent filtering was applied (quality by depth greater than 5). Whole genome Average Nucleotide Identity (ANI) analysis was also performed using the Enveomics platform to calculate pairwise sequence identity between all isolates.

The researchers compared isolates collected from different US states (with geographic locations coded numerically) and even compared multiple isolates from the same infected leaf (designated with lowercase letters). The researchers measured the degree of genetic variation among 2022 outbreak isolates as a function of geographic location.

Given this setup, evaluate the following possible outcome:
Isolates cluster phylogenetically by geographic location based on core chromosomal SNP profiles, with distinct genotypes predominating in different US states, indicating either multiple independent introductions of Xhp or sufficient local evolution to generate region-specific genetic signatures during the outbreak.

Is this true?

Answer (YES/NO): NO